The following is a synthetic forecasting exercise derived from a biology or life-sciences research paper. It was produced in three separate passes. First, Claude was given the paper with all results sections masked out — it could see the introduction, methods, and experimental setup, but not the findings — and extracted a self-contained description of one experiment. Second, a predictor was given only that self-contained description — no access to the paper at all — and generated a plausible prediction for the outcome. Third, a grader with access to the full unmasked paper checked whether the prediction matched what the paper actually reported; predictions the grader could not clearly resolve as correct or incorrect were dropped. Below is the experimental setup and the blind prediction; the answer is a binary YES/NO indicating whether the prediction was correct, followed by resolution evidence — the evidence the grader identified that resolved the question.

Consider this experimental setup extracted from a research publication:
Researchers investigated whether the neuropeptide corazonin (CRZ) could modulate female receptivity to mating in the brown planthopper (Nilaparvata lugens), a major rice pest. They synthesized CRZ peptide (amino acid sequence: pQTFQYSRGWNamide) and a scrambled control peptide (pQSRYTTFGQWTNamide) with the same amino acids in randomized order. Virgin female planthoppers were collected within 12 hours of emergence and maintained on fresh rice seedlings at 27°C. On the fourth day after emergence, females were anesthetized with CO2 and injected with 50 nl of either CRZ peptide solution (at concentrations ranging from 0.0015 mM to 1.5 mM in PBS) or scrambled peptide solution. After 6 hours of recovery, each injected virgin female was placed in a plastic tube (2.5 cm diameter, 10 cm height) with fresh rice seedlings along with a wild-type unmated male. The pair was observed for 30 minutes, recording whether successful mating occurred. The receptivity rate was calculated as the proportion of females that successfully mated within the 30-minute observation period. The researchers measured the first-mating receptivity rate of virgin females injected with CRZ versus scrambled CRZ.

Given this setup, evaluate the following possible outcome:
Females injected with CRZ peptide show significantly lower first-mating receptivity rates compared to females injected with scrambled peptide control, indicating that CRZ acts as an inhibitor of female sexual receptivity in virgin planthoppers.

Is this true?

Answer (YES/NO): YES